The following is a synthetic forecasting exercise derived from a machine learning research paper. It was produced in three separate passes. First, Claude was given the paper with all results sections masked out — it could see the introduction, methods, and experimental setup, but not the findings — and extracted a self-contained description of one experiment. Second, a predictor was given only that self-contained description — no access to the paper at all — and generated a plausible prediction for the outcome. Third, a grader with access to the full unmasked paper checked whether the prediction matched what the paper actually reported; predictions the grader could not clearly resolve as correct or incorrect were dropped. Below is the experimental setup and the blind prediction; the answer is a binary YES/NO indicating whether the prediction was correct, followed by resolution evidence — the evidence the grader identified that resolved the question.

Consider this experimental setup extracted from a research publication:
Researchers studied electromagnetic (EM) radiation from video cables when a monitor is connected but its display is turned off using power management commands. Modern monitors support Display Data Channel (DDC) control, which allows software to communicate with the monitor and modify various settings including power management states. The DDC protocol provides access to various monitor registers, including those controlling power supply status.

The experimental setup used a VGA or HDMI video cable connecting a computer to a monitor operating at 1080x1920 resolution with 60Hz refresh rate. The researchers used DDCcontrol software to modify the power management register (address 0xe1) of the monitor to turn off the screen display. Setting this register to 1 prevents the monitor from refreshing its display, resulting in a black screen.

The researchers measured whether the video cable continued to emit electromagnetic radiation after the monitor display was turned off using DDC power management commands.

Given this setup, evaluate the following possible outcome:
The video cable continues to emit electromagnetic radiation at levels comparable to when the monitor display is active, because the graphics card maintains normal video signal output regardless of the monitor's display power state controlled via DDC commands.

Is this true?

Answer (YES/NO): YES